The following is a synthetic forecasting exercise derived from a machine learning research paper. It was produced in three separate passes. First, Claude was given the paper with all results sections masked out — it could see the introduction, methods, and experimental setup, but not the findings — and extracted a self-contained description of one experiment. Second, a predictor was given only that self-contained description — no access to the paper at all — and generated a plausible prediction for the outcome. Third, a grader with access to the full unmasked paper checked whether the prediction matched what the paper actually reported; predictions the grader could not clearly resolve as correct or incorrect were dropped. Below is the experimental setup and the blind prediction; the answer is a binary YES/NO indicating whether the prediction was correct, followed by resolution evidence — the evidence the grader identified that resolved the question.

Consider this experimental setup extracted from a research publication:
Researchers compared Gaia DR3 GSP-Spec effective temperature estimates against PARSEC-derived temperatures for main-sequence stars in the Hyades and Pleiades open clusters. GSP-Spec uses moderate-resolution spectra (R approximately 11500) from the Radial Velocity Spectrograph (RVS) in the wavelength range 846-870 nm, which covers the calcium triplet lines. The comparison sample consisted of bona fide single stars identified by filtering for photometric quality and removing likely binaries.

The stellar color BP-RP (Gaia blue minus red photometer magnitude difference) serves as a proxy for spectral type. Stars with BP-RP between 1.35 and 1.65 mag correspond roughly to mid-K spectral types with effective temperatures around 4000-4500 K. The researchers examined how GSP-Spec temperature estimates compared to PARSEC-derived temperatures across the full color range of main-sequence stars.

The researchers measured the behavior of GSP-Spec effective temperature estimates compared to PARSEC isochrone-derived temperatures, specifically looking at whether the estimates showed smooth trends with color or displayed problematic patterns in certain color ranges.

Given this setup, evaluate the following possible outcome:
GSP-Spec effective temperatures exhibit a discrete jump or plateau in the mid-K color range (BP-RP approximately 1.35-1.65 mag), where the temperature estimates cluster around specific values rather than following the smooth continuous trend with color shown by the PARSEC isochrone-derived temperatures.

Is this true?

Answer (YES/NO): NO